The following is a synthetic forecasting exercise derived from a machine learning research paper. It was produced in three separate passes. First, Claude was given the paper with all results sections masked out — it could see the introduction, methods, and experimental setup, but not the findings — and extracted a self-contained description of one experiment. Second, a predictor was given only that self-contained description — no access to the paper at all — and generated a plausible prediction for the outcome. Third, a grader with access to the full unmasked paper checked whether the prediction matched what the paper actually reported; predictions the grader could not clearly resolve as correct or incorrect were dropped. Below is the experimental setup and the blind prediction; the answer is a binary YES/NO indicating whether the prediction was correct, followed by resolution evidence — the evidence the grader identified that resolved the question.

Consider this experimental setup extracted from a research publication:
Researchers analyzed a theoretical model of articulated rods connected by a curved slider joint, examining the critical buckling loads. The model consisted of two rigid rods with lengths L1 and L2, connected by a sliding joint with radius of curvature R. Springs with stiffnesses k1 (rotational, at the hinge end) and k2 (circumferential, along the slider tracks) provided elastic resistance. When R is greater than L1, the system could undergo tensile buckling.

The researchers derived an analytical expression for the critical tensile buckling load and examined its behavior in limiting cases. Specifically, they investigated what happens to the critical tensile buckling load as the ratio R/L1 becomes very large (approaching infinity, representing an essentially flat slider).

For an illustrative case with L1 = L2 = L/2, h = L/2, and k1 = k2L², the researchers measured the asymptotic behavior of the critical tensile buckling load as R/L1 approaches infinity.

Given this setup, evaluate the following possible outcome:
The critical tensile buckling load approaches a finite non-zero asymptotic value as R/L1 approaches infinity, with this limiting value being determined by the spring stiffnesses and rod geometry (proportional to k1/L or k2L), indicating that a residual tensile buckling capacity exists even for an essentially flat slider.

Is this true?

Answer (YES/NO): YES